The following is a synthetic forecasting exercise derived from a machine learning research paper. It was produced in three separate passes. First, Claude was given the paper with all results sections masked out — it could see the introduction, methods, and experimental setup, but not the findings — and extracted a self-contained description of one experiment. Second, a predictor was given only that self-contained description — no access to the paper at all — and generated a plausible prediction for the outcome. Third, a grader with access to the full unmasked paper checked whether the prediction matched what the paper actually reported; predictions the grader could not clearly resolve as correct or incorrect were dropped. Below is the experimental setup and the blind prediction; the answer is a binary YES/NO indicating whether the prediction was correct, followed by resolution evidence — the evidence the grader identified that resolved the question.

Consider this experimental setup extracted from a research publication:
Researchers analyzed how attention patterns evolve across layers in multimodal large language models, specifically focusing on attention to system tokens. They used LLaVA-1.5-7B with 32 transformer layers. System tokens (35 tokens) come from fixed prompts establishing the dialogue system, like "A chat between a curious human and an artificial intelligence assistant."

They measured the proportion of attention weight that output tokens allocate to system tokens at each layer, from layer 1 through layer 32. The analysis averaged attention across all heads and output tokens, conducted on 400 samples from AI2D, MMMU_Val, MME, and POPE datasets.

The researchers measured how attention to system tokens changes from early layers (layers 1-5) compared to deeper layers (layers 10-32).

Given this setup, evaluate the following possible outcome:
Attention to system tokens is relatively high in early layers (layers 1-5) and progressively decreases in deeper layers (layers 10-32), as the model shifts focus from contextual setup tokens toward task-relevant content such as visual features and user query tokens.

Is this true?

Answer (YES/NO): NO